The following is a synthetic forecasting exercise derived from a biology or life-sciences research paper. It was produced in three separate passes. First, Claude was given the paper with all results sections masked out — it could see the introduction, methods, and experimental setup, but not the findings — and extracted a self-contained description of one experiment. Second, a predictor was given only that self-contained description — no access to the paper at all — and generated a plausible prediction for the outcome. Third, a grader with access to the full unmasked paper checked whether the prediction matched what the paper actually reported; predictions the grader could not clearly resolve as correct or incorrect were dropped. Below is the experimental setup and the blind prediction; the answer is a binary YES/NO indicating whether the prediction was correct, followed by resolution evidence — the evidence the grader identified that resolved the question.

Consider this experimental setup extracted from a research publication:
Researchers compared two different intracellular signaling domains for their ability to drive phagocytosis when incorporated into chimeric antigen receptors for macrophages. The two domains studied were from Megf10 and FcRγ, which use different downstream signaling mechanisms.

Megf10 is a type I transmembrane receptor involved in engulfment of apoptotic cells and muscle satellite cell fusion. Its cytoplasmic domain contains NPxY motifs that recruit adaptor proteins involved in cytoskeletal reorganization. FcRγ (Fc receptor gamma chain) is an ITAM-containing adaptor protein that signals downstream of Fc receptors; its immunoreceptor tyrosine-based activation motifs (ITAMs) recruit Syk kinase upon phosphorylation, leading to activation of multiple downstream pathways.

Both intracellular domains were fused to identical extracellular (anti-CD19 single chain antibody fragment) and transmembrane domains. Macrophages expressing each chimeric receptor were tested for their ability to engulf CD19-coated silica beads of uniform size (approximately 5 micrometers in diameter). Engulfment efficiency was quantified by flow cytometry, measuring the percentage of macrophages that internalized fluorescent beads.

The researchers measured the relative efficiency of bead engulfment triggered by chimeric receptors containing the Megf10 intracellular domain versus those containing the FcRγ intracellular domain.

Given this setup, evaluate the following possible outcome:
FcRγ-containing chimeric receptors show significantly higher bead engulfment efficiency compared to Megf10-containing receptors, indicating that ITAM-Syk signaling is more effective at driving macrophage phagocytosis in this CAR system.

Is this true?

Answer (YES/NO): NO